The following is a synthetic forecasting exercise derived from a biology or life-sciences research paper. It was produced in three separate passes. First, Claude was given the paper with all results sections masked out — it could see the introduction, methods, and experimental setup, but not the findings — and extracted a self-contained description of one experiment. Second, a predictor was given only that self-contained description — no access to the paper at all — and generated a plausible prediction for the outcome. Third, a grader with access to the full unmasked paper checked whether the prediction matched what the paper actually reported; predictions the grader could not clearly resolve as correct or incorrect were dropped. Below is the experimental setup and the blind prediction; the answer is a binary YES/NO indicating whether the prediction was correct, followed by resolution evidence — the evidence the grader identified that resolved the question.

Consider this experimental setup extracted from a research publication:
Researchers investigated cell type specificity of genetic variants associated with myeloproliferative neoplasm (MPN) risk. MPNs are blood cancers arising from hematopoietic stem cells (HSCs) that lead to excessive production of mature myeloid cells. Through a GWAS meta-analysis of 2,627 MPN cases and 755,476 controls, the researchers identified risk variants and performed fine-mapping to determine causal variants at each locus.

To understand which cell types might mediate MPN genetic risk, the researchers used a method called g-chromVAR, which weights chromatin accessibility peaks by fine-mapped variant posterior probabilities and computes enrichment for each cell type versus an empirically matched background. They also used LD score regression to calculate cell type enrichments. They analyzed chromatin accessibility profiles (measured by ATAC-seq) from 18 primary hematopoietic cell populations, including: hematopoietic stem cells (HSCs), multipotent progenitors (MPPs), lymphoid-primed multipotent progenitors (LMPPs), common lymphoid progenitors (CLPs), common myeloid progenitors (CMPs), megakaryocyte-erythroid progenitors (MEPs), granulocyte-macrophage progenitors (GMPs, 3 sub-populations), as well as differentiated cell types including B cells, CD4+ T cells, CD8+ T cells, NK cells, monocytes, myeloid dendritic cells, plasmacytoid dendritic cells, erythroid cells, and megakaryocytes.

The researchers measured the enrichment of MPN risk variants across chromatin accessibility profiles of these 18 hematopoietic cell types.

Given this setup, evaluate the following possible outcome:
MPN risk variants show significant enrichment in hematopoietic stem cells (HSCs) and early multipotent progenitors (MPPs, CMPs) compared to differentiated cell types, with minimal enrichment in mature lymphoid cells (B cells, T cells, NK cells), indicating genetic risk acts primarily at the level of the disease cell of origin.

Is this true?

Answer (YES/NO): NO